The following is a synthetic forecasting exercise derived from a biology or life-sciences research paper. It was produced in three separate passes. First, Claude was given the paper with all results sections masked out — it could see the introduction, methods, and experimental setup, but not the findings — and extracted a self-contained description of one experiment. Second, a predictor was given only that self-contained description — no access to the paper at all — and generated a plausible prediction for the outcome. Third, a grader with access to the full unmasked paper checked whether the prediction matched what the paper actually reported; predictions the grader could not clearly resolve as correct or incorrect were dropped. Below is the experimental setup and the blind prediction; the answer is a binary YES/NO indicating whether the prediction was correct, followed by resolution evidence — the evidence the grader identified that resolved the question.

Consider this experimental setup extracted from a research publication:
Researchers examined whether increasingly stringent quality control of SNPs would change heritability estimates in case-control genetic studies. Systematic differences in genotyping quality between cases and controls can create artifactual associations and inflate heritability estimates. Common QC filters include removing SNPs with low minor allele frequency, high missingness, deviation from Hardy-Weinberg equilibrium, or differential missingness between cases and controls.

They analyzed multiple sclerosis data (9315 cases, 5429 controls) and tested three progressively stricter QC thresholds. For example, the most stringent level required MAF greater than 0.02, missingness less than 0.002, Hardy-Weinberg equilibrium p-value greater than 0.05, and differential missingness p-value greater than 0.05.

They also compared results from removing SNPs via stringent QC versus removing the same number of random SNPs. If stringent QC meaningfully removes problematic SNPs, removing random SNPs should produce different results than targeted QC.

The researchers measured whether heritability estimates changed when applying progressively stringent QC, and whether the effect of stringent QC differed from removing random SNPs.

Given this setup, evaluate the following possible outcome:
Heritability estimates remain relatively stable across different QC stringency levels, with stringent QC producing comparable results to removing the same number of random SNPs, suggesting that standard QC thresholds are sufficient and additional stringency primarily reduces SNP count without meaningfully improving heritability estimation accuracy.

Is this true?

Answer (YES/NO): YES